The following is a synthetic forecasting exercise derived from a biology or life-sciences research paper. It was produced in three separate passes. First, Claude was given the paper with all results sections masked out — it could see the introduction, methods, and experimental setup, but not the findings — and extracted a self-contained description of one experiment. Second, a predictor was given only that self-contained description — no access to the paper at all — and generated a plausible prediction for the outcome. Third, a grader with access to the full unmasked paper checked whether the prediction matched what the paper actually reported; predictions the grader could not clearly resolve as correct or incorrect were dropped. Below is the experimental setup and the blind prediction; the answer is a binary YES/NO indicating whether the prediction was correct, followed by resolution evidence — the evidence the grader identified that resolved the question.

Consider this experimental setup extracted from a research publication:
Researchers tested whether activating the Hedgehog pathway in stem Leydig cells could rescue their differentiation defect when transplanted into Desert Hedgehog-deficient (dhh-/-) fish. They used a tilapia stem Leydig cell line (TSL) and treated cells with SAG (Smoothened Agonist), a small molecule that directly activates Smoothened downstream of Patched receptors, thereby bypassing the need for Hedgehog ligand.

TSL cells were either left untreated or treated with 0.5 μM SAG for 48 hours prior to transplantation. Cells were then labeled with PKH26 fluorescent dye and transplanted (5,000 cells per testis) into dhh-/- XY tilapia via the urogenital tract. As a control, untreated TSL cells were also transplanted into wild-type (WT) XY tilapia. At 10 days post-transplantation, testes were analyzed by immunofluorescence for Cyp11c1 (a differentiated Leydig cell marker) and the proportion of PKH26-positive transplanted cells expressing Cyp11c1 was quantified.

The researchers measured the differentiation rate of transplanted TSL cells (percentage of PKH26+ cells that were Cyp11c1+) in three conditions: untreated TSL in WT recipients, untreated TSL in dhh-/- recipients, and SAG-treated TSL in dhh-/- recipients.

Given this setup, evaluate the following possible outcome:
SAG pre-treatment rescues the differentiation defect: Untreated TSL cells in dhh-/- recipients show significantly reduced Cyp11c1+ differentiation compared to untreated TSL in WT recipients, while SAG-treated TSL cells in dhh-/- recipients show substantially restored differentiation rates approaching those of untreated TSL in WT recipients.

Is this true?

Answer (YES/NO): YES